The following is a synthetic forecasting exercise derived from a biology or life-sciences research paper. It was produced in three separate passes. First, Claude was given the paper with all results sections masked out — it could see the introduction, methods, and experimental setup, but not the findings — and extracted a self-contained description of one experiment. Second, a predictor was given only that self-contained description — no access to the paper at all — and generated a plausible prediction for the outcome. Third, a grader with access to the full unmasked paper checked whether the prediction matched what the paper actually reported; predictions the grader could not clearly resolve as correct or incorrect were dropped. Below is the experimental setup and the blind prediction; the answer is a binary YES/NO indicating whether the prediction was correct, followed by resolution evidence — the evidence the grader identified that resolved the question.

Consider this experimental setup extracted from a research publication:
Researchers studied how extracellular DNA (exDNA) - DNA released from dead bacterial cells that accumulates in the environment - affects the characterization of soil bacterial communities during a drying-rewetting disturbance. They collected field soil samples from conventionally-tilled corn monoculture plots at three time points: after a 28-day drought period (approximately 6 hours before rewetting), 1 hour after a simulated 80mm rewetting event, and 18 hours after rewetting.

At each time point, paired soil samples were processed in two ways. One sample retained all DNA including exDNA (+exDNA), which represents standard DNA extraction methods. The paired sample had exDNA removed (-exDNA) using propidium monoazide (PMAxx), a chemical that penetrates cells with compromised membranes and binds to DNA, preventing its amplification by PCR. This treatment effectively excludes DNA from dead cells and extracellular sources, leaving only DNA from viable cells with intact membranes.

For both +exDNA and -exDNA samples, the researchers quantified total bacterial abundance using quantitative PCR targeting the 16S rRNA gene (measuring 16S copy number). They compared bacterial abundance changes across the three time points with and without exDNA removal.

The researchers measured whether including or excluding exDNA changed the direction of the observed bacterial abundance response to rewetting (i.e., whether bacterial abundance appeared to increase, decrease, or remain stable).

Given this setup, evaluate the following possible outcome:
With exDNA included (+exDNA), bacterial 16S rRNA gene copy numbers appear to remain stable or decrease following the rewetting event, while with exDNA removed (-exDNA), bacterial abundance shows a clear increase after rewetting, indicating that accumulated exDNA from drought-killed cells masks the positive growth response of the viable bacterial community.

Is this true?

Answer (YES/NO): NO